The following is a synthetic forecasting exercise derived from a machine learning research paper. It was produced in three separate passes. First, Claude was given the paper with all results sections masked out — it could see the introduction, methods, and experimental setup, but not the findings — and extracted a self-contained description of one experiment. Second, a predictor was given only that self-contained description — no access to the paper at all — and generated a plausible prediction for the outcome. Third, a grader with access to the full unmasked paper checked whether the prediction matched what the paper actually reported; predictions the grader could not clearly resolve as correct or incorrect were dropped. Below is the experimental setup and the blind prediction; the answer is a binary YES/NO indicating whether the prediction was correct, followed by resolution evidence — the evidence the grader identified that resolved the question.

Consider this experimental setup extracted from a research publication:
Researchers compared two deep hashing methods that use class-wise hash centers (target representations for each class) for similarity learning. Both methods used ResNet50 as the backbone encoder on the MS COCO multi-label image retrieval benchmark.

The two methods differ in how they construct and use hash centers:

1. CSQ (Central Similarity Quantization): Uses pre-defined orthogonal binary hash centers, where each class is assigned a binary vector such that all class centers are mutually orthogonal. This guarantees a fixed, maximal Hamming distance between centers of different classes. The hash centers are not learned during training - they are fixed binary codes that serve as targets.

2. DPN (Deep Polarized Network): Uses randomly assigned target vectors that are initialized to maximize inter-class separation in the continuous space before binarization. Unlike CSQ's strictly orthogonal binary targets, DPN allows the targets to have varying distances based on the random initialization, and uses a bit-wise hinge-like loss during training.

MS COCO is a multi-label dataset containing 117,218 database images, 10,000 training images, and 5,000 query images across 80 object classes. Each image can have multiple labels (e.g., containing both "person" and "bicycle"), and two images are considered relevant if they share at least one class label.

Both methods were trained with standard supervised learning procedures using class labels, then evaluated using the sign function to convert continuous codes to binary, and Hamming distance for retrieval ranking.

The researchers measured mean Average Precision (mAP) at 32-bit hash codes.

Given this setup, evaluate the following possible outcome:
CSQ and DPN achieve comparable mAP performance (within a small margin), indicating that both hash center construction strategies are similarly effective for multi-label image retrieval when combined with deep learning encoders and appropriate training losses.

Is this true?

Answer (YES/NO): YES